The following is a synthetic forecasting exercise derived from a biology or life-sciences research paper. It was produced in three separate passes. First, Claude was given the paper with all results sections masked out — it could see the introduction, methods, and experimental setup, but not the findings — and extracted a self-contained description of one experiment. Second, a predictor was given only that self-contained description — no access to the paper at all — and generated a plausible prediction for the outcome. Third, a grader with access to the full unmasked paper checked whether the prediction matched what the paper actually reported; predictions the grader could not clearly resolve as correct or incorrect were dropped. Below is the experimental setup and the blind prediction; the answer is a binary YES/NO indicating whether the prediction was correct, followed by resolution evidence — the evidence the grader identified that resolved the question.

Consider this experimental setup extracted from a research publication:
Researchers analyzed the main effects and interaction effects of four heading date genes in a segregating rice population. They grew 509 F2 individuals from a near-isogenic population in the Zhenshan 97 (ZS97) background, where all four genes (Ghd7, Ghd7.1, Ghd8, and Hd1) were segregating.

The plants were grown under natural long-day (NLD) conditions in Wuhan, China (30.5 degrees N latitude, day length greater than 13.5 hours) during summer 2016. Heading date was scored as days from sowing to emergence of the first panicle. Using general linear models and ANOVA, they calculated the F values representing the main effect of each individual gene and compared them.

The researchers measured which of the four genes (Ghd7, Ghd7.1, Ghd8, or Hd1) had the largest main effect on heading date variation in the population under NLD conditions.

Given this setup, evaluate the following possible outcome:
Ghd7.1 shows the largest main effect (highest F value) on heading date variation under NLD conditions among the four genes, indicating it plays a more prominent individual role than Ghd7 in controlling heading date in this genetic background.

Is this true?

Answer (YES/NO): NO